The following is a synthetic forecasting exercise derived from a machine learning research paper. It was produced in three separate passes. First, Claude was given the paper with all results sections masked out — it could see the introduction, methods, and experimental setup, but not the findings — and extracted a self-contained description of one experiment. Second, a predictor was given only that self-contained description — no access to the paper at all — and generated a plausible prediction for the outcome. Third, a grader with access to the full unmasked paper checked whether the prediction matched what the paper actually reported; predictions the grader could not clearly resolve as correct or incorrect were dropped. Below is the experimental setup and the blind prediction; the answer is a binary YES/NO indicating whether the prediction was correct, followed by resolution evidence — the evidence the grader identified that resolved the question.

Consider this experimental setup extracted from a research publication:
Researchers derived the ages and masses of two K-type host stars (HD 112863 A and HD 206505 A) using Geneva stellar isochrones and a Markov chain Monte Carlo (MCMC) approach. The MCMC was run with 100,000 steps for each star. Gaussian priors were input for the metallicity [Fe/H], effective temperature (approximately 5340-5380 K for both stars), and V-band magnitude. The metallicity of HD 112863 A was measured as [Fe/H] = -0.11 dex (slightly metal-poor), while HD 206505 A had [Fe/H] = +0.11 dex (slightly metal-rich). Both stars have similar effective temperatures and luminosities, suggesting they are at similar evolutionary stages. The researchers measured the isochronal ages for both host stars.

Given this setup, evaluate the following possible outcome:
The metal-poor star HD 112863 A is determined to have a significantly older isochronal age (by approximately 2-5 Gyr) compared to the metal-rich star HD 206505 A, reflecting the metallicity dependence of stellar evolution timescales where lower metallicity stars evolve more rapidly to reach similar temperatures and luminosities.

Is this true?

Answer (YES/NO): NO